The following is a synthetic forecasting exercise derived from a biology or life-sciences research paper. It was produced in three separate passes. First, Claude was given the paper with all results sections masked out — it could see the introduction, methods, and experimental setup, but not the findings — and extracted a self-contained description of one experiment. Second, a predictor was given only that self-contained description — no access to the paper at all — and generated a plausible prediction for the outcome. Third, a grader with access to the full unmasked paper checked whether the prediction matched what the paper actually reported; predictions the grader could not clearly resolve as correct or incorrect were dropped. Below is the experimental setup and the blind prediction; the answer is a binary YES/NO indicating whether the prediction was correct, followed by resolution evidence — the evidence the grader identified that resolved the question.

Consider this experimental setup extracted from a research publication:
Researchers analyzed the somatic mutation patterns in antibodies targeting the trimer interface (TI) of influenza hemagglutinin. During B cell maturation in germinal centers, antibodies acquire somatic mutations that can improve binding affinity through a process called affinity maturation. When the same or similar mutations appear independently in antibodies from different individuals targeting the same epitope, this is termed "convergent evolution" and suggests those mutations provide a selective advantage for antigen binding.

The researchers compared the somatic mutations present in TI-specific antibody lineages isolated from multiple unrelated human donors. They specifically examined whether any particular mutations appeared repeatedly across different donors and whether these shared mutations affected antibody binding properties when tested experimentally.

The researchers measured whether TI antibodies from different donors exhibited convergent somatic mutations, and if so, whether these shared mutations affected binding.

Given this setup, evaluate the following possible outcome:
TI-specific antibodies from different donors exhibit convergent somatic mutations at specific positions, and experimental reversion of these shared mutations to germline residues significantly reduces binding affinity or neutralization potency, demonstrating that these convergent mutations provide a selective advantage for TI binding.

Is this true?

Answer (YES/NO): YES